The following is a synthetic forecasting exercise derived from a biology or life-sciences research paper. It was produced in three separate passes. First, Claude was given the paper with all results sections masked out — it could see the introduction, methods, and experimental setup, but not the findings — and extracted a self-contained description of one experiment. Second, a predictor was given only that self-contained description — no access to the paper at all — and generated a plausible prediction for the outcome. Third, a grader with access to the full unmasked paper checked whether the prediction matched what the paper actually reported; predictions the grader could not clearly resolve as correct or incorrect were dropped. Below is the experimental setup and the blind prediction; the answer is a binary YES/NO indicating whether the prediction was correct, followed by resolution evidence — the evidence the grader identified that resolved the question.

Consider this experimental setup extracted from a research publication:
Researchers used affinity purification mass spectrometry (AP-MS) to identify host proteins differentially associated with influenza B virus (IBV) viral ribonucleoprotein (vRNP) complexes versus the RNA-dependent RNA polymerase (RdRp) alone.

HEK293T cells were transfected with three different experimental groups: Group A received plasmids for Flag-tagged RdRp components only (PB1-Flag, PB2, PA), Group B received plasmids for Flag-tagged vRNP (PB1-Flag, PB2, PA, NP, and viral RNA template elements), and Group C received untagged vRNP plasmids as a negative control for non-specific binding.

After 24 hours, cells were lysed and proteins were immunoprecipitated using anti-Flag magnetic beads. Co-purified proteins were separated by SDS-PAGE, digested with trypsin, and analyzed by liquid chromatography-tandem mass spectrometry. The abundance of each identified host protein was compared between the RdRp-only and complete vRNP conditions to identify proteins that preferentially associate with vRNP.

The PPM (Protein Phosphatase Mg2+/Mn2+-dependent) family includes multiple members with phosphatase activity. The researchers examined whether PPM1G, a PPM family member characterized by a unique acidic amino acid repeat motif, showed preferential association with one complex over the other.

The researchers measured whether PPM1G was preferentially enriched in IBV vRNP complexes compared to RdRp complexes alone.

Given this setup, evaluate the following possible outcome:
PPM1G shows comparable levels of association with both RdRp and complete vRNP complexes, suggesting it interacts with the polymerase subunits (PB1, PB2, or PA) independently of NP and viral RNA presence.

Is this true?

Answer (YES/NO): NO